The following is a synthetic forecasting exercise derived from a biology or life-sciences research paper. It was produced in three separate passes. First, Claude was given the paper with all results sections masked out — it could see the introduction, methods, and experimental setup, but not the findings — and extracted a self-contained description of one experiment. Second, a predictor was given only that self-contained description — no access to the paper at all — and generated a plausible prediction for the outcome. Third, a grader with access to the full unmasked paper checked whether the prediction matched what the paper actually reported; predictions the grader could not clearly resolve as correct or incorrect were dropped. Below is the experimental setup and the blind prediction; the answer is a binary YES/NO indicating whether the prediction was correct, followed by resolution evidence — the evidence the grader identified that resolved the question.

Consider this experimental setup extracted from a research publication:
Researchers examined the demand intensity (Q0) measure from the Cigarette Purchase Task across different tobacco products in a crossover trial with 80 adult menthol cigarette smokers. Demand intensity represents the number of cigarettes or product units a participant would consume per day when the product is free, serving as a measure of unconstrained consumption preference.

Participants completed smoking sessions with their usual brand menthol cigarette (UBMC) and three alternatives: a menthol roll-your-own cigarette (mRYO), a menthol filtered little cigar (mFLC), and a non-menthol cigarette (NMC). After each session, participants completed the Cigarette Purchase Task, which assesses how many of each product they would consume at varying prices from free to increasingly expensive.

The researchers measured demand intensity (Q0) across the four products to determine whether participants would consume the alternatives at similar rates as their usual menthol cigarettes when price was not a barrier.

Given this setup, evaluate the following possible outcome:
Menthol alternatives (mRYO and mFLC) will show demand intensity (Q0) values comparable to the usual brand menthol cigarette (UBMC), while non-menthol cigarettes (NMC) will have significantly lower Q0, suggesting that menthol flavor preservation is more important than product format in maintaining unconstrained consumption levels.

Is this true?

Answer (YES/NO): NO